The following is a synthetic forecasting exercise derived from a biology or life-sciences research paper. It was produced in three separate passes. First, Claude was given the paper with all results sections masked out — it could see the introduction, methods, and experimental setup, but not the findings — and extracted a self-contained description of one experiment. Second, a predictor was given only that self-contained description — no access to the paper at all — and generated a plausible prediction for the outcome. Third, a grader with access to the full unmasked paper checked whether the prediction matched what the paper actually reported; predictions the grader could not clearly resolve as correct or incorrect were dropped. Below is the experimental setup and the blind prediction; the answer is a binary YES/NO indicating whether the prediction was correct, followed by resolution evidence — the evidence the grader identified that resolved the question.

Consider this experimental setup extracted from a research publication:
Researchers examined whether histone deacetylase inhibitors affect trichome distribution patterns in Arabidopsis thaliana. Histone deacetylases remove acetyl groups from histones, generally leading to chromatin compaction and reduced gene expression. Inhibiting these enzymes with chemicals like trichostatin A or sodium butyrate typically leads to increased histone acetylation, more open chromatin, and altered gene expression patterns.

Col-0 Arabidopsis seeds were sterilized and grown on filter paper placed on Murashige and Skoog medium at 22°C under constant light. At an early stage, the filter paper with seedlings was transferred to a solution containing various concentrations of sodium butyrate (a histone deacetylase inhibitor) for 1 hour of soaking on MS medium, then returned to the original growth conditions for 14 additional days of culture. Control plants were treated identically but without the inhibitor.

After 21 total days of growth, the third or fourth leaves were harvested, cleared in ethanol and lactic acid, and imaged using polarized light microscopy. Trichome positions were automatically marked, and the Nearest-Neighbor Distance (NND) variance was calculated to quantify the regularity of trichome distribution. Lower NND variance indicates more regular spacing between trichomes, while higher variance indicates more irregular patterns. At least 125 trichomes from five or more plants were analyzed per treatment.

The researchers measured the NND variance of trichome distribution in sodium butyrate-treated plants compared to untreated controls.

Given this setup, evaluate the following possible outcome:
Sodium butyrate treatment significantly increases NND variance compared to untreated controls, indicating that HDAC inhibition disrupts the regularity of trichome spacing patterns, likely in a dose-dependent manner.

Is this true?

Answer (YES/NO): YES